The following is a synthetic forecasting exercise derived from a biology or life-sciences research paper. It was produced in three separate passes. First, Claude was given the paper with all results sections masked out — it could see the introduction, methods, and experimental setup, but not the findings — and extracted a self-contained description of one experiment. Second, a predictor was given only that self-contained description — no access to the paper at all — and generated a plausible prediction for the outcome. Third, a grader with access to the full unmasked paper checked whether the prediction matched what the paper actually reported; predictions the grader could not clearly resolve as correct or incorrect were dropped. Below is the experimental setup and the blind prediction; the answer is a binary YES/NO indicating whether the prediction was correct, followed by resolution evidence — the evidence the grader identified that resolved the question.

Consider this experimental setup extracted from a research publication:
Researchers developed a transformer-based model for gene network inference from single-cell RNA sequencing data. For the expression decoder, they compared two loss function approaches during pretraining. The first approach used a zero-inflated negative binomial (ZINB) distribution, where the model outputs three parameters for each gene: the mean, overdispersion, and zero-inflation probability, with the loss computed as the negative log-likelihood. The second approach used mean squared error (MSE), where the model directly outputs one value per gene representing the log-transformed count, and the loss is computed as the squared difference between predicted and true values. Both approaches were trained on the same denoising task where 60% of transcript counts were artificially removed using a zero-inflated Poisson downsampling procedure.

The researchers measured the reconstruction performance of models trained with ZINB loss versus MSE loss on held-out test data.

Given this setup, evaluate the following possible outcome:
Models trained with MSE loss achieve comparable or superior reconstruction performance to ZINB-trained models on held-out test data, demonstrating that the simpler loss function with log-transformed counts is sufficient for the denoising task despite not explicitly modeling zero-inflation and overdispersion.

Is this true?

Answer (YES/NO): NO